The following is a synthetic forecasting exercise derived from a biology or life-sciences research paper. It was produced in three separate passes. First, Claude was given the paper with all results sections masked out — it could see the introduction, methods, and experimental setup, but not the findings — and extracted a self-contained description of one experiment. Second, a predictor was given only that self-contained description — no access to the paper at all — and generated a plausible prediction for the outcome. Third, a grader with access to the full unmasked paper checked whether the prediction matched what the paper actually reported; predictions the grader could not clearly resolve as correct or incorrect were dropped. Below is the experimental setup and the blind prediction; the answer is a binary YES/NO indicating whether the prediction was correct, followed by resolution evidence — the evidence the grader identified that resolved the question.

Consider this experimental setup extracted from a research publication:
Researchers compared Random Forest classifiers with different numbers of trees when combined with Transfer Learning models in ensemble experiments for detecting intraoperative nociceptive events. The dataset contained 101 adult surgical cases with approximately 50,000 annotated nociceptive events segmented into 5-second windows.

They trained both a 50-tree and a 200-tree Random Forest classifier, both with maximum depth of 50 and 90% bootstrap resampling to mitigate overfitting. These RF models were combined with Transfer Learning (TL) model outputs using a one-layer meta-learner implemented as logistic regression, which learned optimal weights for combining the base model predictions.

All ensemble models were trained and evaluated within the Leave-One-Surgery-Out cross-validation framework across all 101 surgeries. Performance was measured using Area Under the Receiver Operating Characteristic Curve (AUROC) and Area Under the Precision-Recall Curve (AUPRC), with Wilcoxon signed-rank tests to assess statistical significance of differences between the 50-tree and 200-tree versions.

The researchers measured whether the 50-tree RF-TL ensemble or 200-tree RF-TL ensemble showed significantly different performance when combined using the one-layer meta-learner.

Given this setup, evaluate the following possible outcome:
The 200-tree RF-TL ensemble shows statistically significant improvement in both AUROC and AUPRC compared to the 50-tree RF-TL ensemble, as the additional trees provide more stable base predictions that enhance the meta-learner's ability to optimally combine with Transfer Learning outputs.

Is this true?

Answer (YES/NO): NO